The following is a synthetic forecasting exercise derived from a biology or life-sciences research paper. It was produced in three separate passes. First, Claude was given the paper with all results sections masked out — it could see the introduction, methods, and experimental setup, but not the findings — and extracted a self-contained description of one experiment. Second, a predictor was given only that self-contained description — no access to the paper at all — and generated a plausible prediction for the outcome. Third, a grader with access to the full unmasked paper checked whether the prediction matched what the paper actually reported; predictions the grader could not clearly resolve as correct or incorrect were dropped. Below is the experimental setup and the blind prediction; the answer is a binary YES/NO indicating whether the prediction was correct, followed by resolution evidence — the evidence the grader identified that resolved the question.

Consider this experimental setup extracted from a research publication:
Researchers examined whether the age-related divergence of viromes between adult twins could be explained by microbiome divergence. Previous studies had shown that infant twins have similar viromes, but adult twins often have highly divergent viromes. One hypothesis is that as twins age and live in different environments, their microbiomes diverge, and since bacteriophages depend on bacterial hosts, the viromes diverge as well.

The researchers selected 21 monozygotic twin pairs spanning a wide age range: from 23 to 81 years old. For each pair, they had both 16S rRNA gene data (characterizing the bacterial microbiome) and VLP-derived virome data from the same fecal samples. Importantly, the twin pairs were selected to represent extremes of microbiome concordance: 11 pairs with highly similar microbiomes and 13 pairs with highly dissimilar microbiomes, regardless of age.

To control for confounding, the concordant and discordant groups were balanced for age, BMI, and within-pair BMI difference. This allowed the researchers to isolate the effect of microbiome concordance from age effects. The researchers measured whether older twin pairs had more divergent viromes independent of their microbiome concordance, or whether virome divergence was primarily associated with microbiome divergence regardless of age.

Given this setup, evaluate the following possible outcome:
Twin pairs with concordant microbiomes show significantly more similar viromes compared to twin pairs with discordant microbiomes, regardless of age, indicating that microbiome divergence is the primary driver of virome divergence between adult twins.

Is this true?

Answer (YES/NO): YES